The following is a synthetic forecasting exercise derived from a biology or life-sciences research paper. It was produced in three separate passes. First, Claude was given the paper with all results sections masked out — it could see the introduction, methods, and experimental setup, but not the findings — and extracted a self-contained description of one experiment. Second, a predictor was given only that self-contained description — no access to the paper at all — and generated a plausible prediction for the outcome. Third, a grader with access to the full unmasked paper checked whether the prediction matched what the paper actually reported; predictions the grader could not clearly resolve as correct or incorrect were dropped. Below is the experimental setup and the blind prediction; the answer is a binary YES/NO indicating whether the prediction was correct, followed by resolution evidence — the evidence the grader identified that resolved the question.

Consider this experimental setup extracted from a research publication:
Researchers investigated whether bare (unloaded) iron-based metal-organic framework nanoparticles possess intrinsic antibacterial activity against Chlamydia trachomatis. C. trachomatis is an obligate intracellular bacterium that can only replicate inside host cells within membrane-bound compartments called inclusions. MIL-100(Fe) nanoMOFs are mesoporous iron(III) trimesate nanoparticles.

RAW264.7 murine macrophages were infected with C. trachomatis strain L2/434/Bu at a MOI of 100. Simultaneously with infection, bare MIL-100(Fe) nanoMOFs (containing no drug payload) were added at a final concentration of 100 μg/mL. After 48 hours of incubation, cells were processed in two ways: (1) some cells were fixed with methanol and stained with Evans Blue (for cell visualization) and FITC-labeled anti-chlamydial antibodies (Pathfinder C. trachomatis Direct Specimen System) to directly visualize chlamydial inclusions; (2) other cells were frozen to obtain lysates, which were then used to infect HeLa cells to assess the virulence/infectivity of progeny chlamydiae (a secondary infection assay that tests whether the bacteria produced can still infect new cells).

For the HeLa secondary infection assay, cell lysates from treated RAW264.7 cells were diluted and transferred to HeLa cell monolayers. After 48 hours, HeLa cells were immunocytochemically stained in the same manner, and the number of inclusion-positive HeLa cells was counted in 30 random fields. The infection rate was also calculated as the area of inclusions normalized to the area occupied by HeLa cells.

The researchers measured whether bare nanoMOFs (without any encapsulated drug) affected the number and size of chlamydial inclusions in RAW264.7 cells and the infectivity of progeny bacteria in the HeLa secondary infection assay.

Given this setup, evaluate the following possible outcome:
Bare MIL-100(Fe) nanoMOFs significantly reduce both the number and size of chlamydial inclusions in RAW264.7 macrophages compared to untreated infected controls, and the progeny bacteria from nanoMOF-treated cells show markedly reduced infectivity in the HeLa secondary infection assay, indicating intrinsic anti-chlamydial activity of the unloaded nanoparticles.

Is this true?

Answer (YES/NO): NO